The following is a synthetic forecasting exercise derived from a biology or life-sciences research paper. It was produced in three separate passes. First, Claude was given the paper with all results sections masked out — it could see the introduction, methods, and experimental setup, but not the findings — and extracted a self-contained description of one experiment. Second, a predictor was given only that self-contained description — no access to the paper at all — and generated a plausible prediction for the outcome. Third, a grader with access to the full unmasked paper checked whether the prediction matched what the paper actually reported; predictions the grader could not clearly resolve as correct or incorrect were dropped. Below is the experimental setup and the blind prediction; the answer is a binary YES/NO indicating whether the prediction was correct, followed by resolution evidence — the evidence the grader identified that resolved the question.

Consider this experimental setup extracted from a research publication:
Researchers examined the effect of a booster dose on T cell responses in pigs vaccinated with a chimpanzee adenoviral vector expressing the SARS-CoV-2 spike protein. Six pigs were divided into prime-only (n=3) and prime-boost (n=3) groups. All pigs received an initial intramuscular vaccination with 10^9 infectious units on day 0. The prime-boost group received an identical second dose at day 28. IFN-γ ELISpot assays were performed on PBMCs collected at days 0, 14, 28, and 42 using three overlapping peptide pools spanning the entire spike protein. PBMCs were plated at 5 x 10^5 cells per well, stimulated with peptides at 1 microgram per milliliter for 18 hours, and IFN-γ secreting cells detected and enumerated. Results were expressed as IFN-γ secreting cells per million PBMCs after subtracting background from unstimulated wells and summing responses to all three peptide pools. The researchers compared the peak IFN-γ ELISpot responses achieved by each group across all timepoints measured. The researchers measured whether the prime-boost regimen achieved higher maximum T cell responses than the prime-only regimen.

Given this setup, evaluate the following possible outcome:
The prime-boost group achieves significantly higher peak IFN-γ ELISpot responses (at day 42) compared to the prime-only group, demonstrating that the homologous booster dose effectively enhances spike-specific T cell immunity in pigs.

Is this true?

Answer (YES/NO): NO